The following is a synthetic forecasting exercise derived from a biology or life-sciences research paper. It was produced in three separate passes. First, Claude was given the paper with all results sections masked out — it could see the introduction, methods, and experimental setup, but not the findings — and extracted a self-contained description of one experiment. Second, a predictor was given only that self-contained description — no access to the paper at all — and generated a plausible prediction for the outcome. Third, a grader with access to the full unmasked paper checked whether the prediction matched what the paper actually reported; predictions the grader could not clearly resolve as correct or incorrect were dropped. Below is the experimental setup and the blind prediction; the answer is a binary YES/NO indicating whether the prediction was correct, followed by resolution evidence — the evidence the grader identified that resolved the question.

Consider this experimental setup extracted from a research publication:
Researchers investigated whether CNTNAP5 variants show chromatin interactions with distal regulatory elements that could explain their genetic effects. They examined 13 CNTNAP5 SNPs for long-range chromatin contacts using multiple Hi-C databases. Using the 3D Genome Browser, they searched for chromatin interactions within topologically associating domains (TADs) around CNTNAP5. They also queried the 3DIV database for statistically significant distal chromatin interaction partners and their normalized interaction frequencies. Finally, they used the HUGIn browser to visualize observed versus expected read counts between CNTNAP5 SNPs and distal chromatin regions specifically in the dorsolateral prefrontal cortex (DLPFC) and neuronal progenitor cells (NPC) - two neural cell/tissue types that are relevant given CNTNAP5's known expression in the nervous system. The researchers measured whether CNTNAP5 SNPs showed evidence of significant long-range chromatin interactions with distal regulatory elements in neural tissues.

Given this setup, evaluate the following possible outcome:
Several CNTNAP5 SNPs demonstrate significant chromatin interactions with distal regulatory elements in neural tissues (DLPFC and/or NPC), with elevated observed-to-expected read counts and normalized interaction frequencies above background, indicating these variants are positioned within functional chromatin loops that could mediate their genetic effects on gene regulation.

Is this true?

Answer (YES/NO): YES